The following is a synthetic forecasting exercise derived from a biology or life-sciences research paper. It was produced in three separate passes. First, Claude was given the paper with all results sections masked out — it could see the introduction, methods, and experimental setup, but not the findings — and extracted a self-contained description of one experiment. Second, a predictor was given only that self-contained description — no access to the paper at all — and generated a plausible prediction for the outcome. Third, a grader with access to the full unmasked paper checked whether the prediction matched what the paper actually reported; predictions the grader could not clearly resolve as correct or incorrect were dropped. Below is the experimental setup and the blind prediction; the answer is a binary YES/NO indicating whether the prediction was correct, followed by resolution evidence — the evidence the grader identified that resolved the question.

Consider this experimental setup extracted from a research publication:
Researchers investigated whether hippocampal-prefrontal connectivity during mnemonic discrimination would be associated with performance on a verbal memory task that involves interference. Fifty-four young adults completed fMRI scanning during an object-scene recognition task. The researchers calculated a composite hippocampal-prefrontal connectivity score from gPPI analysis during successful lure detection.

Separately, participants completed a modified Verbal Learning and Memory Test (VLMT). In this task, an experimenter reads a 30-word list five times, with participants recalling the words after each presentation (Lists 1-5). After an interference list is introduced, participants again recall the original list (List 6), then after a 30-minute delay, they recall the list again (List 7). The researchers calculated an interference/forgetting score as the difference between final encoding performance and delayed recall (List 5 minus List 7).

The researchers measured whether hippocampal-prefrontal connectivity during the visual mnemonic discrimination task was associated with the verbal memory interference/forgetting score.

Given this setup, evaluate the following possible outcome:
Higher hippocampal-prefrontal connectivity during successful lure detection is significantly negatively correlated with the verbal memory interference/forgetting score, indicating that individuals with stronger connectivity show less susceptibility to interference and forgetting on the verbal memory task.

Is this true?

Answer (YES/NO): NO